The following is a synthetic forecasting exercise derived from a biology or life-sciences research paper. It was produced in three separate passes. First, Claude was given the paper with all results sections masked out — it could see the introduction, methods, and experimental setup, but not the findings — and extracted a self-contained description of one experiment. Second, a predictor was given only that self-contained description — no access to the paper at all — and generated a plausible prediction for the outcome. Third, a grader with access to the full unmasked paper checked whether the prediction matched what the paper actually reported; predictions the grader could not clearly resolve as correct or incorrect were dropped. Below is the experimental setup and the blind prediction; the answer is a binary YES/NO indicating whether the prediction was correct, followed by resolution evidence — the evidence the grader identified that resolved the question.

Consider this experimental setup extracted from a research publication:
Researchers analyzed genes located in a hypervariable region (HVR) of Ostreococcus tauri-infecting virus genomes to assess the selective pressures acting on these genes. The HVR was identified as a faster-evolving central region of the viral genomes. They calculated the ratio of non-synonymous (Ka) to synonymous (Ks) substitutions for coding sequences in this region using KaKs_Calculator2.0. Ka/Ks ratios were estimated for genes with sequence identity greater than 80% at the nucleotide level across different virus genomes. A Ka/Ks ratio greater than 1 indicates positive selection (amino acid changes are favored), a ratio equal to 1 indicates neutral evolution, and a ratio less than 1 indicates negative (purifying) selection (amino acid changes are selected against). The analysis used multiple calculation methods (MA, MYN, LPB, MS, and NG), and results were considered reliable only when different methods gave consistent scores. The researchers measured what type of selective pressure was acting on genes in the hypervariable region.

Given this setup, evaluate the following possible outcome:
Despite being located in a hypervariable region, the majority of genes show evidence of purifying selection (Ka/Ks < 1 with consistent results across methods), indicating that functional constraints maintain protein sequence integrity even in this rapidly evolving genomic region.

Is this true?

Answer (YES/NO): YES